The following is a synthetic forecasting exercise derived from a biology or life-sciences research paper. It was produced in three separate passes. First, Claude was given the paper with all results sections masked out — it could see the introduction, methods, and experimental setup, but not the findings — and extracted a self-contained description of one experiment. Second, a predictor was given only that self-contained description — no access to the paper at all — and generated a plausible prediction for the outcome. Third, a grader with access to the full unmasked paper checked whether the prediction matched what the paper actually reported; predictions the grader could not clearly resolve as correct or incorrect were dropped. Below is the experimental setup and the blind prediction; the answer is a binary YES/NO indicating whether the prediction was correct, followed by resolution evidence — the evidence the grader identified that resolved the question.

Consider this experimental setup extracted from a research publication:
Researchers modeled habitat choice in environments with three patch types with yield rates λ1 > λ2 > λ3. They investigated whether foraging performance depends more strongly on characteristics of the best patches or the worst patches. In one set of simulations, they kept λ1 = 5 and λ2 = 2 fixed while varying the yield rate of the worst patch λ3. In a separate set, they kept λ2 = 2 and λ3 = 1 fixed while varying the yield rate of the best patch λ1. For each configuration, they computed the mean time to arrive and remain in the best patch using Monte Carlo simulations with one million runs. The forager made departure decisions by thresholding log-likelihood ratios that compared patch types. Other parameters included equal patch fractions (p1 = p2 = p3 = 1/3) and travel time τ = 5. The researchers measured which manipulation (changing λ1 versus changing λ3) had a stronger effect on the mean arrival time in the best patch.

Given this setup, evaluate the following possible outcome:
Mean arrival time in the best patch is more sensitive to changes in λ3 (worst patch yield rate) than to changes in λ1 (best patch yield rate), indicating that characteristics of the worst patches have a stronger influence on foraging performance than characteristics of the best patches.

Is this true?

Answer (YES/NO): NO